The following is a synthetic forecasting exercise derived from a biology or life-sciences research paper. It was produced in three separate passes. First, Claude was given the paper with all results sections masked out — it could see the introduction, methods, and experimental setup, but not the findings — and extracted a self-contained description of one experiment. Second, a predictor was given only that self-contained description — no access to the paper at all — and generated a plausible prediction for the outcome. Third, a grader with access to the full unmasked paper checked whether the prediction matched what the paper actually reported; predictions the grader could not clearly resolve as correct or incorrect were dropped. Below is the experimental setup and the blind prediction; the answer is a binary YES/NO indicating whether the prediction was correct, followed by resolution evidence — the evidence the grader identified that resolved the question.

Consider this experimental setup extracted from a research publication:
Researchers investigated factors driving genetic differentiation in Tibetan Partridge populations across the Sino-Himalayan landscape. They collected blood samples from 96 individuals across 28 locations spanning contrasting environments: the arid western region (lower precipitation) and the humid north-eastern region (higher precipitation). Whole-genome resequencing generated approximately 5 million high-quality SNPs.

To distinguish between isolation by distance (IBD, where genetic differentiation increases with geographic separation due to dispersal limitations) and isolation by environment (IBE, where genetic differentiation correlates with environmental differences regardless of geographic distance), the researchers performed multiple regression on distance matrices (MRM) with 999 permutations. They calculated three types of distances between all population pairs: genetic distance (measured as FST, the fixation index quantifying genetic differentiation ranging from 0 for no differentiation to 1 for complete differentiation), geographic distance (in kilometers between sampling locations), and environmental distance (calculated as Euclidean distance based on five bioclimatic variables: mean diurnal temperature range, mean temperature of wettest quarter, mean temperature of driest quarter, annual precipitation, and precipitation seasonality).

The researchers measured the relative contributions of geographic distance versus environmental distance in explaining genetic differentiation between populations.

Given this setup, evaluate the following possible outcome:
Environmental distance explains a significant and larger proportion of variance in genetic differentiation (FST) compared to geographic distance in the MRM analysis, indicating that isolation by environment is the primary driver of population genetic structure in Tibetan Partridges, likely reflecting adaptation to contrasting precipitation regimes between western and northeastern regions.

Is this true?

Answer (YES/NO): YES